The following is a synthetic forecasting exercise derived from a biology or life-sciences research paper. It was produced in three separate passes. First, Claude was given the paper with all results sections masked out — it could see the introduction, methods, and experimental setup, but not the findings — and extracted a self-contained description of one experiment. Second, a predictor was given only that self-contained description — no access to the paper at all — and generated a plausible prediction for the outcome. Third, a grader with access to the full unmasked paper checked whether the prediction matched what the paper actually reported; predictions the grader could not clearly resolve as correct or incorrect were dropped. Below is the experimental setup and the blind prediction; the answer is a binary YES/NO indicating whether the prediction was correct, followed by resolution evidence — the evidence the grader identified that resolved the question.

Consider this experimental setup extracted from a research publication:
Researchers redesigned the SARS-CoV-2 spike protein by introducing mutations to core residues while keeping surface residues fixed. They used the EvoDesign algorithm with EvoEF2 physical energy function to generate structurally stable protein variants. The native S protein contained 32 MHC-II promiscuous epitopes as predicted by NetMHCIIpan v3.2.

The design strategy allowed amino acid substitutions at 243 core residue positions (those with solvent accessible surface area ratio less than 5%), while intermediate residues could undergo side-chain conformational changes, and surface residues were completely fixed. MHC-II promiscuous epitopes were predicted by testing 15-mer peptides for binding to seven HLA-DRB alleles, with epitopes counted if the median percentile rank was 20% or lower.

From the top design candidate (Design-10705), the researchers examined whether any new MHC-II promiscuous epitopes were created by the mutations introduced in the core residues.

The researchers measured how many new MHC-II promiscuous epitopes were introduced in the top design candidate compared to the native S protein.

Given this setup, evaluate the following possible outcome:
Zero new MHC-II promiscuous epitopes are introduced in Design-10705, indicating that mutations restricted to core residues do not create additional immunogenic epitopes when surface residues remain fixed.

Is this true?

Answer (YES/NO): NO